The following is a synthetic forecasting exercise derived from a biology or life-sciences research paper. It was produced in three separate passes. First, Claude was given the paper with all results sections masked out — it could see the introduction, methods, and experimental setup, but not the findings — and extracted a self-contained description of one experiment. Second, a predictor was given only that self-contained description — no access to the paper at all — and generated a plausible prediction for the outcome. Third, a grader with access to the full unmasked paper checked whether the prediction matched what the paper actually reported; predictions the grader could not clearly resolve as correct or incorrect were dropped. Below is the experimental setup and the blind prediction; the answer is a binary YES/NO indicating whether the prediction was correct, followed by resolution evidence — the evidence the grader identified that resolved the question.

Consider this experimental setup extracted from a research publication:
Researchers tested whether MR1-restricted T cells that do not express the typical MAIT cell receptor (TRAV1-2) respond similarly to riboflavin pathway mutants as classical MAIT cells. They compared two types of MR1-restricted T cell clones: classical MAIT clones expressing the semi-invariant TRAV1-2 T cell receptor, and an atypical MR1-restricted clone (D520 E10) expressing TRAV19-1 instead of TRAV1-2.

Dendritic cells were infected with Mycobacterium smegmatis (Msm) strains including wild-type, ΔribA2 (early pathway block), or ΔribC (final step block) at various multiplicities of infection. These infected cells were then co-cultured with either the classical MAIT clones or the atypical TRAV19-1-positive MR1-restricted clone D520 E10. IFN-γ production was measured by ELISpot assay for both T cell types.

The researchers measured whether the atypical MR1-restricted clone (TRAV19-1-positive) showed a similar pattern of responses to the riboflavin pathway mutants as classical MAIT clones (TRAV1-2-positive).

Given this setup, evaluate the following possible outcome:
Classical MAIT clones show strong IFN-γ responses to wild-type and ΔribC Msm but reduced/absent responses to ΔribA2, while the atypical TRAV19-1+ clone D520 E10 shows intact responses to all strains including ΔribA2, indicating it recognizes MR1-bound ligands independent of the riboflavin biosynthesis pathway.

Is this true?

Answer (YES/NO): NO